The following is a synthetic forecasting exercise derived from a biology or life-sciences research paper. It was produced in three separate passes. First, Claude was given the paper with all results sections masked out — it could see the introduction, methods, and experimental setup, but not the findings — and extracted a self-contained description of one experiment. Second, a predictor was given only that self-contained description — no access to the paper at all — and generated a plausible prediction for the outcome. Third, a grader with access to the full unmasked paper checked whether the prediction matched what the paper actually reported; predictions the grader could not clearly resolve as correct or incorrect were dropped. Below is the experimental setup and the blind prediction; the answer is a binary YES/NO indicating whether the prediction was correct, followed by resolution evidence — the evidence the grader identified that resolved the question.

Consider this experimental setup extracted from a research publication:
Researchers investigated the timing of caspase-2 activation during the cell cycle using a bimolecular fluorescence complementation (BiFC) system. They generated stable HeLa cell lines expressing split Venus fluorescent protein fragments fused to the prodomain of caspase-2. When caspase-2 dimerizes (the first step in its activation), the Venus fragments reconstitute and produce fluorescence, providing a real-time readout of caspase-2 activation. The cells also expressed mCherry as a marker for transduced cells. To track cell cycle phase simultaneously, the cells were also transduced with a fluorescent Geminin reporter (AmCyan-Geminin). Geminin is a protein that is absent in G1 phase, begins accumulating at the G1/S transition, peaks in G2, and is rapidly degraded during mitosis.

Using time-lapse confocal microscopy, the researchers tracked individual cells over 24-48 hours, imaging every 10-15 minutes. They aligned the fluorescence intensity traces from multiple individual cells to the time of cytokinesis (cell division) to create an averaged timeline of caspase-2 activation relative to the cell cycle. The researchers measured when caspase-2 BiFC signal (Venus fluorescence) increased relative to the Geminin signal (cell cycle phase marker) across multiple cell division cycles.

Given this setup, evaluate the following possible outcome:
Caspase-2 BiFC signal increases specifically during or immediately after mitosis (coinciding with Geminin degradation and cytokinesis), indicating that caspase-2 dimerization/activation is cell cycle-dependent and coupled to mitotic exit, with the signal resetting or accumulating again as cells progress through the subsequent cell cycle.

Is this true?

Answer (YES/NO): NO